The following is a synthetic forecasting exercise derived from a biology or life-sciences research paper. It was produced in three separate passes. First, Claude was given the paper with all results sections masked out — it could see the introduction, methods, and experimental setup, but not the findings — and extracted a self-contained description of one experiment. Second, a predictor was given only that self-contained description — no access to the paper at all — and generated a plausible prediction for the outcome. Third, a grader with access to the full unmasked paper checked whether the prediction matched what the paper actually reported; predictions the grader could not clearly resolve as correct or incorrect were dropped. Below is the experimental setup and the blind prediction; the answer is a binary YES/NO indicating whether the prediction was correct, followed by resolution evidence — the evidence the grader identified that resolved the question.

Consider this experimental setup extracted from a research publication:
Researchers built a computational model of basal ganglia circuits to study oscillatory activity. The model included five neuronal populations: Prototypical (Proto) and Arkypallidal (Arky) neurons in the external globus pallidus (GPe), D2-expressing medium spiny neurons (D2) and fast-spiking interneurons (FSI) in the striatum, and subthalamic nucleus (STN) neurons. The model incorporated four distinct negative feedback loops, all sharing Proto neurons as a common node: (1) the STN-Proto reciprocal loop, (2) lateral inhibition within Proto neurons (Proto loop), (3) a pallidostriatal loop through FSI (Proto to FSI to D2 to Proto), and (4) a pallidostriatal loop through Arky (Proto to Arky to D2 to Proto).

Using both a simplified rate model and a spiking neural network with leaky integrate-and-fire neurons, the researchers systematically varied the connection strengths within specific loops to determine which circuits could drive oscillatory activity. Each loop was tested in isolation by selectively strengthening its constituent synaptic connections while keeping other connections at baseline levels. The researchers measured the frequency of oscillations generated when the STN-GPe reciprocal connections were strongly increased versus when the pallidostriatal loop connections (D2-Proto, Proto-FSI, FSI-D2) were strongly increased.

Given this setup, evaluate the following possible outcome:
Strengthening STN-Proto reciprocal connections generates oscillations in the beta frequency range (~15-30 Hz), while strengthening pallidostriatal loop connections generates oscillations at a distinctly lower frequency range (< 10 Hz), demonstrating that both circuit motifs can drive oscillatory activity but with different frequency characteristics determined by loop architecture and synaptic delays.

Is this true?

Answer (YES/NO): NO